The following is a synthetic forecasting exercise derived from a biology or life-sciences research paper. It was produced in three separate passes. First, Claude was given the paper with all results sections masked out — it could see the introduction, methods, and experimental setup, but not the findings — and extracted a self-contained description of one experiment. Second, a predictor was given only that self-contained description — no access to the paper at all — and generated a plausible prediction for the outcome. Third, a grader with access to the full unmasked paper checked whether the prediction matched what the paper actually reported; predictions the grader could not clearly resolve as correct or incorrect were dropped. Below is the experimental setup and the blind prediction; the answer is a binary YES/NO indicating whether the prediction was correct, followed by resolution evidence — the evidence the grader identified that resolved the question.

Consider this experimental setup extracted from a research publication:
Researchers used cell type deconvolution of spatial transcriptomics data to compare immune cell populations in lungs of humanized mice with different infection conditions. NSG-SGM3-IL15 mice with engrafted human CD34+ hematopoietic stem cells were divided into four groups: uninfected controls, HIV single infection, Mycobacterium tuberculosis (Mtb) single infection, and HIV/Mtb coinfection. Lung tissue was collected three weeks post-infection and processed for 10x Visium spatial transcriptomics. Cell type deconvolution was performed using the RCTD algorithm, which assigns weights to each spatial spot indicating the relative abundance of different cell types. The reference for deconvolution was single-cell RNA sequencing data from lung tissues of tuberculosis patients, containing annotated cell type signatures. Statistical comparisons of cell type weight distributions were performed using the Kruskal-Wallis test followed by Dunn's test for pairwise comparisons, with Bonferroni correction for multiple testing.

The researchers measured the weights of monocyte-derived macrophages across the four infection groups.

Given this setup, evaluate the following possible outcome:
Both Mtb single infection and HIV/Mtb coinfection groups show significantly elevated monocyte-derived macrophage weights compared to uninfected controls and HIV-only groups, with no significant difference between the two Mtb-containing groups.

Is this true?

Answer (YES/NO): NO